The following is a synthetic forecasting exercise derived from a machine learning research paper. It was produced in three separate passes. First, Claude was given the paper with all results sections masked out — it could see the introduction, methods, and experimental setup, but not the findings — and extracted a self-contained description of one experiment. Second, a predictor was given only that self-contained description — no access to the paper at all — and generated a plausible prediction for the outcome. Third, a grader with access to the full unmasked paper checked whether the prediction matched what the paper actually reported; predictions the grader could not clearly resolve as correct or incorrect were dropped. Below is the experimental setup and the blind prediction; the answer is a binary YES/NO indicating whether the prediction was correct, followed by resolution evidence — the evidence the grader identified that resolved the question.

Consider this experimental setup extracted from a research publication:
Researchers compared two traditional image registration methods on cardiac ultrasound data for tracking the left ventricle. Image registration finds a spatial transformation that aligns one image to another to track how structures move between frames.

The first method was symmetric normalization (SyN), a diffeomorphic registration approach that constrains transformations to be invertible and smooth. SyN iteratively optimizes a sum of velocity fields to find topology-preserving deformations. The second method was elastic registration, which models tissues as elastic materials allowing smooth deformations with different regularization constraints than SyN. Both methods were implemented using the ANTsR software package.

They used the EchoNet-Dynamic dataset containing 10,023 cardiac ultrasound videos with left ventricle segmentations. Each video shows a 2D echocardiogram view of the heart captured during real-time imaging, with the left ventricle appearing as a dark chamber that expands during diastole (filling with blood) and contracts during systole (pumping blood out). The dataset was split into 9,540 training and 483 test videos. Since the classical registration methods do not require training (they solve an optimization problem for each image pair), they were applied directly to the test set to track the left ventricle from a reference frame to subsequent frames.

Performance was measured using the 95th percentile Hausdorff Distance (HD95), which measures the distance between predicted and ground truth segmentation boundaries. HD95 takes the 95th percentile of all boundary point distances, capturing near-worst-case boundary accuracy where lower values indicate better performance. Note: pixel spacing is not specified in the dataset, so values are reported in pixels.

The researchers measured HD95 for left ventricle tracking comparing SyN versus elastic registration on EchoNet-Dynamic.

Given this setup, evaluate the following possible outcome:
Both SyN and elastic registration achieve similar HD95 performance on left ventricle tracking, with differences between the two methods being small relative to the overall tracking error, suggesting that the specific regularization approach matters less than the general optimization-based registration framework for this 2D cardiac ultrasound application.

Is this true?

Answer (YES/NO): NO